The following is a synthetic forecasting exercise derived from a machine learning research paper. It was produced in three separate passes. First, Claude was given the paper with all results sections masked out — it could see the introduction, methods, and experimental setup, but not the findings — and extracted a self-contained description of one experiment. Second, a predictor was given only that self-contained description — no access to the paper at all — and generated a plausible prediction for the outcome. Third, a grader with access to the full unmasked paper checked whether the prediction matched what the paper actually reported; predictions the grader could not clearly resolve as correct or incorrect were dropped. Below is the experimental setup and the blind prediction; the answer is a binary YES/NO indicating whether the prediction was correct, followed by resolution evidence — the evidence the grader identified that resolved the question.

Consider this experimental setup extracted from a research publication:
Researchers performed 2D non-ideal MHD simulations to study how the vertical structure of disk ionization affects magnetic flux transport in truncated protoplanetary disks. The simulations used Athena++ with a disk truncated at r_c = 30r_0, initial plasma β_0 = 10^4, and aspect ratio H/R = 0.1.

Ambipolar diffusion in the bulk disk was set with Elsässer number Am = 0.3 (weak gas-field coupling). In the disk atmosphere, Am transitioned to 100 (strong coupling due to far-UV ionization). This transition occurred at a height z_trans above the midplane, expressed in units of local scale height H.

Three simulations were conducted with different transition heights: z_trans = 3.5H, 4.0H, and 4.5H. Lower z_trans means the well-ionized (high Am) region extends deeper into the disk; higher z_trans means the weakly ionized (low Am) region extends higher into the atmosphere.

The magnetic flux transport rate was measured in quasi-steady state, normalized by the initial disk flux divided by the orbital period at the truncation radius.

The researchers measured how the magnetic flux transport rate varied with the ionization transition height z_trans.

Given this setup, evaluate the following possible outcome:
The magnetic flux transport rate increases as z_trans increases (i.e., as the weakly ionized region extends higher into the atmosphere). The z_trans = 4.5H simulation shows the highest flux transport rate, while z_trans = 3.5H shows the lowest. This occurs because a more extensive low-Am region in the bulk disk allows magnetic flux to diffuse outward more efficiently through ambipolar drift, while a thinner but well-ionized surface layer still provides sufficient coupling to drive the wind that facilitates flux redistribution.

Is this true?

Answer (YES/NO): NO